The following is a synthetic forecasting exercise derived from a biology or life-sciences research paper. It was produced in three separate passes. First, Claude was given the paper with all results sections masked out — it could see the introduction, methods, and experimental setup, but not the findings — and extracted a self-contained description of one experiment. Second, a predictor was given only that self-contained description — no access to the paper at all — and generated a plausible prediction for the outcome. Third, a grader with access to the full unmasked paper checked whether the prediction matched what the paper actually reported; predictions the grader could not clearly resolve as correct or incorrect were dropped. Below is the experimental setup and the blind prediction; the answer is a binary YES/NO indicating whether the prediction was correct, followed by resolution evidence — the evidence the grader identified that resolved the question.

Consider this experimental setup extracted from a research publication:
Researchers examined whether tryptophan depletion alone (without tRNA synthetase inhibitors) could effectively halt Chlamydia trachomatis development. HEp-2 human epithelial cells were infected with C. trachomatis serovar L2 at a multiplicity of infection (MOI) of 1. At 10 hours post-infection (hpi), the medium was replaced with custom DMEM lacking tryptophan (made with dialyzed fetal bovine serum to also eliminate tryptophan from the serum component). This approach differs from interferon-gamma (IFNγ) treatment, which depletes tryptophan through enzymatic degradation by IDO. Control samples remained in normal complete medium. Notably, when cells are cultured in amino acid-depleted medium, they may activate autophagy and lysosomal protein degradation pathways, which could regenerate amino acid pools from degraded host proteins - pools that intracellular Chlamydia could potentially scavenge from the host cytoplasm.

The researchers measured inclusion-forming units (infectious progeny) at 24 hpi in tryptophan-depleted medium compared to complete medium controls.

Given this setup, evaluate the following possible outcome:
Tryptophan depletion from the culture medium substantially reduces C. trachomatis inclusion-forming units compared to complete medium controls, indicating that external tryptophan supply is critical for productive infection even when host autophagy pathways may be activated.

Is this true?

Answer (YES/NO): NO